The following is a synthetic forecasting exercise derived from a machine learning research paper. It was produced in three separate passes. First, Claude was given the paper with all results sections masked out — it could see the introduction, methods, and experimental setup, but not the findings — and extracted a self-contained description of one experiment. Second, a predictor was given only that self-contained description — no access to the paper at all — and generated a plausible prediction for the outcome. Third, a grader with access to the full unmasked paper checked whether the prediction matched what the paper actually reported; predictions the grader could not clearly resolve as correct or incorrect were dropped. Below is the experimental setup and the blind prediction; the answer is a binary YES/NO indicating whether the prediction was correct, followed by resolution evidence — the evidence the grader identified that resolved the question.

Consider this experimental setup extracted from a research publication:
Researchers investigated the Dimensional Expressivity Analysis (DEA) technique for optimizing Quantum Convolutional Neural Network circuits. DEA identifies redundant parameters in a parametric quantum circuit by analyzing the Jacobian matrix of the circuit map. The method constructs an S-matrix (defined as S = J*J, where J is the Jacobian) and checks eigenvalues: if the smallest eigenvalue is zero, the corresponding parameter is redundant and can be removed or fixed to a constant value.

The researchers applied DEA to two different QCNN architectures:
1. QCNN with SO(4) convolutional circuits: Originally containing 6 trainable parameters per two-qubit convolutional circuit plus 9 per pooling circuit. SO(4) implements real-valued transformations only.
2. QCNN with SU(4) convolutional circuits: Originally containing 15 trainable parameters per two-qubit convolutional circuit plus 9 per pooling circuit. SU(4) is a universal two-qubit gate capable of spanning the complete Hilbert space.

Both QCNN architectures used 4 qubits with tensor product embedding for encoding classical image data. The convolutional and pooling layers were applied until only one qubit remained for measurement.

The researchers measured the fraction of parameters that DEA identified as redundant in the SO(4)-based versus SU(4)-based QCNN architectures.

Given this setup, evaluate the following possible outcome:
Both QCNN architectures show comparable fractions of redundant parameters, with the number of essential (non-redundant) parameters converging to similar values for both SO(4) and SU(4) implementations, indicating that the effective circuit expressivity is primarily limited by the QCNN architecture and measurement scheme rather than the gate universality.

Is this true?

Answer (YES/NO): NO